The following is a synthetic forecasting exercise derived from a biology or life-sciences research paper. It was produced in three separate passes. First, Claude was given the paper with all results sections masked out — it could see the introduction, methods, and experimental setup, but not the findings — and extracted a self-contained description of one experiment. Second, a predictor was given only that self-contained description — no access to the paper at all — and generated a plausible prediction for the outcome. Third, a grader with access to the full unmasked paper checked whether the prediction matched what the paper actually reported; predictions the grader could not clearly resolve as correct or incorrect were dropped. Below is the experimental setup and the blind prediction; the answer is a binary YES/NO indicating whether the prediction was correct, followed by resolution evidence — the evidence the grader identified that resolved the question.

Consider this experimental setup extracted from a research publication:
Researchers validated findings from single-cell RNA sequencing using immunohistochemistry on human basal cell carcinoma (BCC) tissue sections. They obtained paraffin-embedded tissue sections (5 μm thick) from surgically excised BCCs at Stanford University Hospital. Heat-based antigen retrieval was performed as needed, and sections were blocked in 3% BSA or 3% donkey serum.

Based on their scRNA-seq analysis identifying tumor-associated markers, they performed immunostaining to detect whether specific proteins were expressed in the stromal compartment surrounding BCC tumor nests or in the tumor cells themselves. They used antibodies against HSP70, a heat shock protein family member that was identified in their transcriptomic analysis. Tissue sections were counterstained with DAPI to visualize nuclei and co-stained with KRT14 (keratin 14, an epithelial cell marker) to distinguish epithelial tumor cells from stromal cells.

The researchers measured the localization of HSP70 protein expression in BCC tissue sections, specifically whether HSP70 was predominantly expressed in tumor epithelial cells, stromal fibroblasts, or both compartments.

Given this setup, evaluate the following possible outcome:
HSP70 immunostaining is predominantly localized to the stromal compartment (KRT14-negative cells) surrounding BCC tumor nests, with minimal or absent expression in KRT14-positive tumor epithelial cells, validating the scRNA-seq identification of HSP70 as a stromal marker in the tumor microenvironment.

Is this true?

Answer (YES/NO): NO